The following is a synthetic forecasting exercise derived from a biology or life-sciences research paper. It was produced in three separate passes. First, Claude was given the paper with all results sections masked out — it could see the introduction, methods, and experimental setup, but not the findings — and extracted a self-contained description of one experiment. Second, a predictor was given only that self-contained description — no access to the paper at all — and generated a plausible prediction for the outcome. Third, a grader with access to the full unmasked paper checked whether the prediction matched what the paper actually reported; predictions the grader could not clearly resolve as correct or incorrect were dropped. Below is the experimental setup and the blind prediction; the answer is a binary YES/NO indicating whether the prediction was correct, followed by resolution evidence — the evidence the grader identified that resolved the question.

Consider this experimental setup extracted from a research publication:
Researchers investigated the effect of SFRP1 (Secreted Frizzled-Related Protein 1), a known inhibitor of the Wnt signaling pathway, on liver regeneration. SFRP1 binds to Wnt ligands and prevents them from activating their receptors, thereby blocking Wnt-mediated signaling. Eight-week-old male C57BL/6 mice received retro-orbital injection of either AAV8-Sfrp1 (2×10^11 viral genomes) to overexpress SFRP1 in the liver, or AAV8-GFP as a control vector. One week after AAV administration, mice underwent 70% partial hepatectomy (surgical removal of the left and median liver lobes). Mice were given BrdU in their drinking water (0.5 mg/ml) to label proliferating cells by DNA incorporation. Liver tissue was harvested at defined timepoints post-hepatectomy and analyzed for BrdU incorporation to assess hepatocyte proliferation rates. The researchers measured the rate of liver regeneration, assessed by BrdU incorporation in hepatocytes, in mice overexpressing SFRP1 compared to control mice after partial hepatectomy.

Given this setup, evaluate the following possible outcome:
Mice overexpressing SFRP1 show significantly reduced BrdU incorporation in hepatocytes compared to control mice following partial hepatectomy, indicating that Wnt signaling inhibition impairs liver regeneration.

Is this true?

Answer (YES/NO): YES